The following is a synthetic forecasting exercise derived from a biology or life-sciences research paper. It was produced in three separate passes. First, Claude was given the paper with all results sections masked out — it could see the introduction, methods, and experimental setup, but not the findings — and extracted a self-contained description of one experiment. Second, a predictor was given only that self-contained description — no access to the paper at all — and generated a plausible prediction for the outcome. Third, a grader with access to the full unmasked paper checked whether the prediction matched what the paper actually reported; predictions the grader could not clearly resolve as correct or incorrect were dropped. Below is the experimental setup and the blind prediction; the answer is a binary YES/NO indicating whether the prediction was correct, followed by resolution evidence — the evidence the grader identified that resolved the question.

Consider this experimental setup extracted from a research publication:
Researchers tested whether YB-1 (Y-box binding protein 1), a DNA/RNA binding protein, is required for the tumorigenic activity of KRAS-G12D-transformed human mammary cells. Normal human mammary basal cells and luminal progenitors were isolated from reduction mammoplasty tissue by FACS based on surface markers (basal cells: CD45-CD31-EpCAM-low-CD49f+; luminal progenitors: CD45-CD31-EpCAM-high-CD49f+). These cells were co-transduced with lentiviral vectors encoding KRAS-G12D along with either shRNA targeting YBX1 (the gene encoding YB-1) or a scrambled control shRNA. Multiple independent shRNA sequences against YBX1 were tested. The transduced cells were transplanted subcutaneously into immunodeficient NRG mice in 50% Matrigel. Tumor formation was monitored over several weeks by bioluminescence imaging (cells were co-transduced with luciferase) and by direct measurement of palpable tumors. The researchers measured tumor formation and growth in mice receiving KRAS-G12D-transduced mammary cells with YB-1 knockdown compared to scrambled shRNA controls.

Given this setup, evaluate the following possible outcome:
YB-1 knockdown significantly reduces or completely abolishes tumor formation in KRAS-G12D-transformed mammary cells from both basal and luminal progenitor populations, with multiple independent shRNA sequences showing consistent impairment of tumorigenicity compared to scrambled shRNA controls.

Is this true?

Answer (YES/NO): YES